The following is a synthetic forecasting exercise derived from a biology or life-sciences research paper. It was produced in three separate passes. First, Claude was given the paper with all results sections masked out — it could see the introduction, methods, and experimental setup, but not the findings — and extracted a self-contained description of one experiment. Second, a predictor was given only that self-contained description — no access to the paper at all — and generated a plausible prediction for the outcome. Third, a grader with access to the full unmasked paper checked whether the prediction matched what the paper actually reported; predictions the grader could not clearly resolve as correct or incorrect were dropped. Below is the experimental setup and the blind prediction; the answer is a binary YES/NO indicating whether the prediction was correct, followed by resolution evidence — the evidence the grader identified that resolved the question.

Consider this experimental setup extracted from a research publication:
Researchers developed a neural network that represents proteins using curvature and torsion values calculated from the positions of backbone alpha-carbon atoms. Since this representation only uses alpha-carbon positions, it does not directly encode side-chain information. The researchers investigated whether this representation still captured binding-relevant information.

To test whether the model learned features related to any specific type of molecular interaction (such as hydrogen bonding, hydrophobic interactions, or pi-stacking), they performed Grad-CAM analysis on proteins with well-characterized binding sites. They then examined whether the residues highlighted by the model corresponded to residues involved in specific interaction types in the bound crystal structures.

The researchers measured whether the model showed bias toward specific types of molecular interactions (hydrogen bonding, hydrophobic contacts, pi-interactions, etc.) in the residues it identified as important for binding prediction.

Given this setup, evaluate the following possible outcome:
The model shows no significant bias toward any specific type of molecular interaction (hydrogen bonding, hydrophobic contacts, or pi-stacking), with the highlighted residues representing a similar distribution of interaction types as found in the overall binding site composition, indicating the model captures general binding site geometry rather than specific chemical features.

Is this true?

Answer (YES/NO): YES